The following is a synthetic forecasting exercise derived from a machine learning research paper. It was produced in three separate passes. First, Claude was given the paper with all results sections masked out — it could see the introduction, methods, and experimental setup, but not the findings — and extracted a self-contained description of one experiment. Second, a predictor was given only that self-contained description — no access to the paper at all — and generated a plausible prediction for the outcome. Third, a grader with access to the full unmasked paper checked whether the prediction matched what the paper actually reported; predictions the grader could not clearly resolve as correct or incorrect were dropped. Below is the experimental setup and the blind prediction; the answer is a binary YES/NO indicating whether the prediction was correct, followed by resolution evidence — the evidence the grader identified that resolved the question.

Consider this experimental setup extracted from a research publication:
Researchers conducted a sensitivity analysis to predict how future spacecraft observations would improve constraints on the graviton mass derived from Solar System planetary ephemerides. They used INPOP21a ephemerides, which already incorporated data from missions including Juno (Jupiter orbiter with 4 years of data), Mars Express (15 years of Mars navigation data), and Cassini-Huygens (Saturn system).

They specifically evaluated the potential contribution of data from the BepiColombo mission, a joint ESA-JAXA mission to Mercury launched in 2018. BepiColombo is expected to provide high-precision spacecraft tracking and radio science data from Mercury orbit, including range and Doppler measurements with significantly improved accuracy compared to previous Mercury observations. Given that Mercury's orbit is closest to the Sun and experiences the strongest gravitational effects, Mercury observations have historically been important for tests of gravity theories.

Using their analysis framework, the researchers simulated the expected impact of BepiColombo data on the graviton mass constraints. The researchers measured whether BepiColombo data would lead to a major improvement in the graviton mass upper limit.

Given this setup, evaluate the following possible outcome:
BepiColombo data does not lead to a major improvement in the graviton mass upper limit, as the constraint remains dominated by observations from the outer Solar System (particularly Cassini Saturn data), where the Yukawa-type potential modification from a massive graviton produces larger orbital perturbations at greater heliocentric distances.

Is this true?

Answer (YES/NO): NO